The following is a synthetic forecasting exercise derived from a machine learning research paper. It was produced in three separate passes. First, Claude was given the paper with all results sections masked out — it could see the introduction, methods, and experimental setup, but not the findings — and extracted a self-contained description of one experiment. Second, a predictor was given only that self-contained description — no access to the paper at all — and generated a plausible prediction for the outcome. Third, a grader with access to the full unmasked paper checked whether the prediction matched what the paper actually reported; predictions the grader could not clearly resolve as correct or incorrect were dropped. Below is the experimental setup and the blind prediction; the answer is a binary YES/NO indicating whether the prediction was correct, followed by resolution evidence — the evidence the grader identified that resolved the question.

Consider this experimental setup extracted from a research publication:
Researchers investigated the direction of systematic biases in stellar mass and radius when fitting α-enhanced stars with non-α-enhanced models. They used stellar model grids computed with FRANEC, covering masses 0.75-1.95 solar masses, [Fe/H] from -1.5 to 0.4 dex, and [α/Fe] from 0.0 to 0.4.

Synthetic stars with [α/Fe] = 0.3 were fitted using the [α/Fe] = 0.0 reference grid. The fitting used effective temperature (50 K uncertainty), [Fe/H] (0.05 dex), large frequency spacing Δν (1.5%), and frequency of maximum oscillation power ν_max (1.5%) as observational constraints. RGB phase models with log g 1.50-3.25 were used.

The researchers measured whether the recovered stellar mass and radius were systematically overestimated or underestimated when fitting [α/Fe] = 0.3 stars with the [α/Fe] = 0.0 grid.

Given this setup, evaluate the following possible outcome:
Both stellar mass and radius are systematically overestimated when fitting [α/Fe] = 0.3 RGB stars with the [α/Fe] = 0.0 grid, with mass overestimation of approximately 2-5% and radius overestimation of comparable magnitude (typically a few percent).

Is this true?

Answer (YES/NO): NO